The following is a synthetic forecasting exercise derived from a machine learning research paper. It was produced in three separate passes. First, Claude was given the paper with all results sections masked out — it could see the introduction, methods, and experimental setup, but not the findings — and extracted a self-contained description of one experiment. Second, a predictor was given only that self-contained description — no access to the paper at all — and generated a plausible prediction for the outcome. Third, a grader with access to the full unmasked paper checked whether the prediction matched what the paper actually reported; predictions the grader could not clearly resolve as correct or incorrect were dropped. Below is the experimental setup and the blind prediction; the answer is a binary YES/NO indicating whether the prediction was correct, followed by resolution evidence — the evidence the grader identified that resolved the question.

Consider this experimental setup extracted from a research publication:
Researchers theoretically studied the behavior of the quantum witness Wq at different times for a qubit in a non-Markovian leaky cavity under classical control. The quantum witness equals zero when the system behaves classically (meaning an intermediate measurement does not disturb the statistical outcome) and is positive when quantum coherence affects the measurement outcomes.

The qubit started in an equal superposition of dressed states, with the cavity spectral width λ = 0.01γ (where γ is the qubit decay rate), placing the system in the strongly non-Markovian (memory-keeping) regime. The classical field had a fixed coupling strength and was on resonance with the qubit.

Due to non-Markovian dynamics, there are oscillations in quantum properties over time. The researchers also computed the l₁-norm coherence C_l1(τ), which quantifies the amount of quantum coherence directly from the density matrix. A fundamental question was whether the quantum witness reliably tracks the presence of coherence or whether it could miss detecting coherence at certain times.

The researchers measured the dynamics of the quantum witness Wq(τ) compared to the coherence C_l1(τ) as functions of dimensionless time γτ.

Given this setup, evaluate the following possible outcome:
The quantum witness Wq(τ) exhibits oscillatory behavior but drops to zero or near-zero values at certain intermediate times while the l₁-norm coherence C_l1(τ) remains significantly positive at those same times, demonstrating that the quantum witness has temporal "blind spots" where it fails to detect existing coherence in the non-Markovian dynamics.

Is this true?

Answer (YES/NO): NO